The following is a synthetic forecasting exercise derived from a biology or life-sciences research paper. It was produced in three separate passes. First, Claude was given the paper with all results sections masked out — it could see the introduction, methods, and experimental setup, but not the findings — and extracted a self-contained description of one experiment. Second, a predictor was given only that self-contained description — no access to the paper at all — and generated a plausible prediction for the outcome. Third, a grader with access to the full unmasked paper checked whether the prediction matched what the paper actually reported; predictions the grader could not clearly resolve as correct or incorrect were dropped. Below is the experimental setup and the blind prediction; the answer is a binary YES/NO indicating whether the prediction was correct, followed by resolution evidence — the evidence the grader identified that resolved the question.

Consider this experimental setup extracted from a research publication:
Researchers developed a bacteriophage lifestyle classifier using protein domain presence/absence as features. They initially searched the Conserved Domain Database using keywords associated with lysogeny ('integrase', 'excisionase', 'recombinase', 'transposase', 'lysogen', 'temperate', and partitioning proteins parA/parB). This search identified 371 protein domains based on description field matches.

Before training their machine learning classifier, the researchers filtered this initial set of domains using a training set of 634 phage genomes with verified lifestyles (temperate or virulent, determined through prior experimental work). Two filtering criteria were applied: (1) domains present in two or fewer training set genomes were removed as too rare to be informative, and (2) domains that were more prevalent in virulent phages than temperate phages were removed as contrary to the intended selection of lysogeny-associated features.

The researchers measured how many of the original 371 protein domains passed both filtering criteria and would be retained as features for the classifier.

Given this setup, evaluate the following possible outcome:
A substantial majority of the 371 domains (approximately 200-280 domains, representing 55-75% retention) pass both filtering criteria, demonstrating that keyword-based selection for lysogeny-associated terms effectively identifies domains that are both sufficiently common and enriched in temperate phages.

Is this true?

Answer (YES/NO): YES